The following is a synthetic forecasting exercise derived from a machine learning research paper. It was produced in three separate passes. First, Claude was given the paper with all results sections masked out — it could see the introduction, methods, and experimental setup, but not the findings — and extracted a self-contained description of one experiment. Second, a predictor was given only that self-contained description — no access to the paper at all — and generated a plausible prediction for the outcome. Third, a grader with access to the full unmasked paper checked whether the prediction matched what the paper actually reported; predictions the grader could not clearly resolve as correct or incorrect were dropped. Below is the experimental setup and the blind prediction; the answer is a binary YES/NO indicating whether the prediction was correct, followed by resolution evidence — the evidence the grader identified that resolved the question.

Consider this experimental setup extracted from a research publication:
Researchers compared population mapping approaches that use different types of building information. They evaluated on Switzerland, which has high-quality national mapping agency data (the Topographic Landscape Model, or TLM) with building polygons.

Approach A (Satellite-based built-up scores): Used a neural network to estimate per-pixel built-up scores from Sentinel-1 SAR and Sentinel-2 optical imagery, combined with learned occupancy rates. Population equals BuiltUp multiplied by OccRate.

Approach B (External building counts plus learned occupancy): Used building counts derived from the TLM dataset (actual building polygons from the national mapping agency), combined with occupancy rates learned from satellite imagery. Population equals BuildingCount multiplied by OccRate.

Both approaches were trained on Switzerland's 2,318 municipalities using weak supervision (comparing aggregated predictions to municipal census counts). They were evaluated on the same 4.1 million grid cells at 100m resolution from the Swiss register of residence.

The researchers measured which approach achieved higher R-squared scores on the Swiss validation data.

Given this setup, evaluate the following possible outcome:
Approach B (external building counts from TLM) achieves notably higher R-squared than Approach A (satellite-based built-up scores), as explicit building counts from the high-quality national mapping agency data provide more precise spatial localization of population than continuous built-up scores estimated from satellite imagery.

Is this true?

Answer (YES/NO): NO